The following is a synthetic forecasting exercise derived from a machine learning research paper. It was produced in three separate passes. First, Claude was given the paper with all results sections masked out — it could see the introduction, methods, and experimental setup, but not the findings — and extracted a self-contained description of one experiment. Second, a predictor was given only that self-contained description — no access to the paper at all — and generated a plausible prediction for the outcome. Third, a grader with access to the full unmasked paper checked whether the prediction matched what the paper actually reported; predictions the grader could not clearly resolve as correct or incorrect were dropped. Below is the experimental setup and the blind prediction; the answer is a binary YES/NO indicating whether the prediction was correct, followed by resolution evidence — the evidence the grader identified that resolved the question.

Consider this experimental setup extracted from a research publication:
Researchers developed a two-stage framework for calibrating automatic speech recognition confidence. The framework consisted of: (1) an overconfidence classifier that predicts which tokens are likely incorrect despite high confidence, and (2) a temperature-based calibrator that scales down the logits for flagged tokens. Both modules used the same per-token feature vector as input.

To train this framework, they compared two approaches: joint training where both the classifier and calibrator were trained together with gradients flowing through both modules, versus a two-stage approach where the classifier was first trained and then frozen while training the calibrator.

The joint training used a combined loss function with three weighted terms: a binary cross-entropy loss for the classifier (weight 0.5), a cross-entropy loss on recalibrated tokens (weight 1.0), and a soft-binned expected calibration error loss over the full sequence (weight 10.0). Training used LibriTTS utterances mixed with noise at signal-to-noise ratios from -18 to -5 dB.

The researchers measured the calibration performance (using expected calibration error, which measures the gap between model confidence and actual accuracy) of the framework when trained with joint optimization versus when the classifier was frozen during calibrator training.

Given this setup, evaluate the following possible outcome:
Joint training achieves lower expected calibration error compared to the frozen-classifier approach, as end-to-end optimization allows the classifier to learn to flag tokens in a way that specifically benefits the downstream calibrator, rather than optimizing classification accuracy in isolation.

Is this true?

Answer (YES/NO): YES